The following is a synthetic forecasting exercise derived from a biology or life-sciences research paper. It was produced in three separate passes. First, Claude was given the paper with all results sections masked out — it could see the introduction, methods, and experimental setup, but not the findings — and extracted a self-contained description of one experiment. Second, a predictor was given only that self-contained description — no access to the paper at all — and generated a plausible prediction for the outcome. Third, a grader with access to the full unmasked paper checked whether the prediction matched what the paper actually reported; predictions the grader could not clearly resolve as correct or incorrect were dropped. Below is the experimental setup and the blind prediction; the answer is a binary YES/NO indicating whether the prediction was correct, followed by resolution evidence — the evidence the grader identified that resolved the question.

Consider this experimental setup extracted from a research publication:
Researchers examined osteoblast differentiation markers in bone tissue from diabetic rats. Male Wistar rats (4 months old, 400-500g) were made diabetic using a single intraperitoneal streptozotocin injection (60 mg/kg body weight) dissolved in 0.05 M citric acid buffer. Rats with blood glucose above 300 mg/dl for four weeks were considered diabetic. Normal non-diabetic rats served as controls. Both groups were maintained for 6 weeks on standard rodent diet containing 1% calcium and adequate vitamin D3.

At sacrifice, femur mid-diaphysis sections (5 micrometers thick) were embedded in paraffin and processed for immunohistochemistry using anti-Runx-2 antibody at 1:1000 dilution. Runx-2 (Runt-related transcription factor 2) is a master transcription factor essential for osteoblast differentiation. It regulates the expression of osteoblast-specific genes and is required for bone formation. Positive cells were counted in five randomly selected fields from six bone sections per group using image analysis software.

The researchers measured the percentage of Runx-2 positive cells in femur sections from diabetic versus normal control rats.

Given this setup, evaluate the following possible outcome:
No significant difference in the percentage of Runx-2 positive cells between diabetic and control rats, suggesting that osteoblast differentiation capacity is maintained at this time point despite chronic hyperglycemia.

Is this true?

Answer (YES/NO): NO